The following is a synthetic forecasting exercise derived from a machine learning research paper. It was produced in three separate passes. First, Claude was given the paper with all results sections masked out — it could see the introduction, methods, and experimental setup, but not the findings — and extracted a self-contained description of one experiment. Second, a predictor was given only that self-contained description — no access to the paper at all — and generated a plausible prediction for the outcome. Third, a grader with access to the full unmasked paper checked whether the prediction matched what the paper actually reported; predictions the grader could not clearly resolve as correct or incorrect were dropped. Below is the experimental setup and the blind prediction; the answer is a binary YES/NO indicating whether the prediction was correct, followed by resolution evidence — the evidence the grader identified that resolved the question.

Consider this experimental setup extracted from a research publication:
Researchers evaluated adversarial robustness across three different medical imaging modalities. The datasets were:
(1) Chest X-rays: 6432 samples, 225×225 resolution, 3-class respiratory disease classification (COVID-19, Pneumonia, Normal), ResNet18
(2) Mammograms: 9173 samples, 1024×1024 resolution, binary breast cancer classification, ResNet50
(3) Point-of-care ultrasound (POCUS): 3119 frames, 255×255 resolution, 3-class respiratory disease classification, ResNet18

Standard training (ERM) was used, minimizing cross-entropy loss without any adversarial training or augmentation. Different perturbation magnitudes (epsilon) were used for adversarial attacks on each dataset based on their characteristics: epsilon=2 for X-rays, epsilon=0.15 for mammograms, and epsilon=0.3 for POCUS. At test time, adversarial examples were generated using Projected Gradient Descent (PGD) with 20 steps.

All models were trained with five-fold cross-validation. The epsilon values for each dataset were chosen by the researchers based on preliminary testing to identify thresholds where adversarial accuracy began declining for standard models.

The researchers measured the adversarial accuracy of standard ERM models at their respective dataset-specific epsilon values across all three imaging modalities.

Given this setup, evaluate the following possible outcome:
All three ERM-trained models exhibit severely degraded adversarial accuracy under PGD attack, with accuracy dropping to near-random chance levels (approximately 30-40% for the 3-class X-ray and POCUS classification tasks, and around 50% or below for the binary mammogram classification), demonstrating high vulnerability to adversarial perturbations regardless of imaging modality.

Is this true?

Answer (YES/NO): NO